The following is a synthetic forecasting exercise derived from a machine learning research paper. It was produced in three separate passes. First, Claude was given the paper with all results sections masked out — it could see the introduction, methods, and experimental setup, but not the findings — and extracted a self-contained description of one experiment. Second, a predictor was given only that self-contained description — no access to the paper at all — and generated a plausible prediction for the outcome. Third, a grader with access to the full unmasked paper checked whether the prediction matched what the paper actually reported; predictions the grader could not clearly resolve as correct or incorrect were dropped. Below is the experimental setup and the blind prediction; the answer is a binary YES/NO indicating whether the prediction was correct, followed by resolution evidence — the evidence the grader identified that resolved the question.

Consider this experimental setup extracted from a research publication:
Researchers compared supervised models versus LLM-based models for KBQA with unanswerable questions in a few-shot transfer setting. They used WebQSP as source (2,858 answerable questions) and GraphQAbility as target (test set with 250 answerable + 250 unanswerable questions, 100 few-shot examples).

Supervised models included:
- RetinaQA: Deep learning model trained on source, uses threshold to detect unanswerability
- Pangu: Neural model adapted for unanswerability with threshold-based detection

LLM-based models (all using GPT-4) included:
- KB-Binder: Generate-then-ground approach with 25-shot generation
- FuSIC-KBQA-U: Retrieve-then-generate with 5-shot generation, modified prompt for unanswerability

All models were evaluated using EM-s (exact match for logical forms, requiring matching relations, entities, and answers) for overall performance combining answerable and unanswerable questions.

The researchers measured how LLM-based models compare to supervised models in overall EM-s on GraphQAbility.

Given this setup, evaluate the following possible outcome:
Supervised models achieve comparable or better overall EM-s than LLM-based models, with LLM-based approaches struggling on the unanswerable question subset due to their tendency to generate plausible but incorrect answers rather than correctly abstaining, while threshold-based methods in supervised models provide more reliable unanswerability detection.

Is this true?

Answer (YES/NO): NO